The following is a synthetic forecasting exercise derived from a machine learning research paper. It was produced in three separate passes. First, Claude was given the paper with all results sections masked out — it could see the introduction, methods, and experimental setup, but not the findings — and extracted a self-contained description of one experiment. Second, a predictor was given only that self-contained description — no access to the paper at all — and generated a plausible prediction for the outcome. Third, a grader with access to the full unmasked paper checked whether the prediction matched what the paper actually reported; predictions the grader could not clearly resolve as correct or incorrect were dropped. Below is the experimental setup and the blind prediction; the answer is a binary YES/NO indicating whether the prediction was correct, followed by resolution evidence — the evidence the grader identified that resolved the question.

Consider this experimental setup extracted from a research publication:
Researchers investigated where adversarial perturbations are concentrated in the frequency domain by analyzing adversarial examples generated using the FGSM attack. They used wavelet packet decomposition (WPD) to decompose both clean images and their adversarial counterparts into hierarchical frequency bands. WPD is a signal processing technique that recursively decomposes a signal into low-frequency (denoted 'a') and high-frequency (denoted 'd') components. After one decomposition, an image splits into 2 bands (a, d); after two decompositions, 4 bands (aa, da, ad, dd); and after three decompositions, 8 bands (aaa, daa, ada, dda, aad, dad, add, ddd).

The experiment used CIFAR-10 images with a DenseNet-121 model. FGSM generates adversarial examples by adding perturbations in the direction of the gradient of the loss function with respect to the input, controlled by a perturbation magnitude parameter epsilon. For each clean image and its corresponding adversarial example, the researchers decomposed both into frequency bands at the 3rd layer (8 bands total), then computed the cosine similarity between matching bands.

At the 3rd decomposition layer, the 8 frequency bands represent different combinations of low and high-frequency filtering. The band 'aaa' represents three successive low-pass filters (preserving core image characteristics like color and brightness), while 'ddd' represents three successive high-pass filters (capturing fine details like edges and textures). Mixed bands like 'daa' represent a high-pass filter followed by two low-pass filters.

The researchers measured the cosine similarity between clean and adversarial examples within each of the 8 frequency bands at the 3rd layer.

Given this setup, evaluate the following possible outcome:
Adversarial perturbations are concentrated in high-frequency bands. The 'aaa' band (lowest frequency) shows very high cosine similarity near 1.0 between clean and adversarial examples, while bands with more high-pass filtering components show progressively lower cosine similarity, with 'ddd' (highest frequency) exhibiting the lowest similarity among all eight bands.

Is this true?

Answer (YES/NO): NO